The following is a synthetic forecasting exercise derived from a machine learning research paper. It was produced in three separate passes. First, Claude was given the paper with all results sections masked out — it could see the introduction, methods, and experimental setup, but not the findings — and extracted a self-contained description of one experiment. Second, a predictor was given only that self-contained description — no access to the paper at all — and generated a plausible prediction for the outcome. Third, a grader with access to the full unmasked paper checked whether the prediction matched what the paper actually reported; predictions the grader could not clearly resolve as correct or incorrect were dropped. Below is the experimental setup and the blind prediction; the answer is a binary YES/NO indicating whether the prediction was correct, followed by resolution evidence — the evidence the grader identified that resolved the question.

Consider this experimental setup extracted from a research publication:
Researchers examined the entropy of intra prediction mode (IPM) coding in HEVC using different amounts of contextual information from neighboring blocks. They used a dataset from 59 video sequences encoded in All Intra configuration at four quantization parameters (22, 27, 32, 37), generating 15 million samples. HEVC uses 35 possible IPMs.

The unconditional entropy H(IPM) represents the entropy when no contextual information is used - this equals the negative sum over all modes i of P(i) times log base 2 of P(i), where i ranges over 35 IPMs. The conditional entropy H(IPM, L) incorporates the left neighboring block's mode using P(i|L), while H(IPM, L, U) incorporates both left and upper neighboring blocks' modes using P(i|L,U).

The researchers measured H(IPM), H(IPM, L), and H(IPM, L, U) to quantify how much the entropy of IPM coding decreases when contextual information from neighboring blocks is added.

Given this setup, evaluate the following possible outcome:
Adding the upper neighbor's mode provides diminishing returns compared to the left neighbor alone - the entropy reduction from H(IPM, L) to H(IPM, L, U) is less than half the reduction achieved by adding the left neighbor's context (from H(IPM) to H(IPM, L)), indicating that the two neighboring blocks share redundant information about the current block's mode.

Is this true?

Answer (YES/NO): NO